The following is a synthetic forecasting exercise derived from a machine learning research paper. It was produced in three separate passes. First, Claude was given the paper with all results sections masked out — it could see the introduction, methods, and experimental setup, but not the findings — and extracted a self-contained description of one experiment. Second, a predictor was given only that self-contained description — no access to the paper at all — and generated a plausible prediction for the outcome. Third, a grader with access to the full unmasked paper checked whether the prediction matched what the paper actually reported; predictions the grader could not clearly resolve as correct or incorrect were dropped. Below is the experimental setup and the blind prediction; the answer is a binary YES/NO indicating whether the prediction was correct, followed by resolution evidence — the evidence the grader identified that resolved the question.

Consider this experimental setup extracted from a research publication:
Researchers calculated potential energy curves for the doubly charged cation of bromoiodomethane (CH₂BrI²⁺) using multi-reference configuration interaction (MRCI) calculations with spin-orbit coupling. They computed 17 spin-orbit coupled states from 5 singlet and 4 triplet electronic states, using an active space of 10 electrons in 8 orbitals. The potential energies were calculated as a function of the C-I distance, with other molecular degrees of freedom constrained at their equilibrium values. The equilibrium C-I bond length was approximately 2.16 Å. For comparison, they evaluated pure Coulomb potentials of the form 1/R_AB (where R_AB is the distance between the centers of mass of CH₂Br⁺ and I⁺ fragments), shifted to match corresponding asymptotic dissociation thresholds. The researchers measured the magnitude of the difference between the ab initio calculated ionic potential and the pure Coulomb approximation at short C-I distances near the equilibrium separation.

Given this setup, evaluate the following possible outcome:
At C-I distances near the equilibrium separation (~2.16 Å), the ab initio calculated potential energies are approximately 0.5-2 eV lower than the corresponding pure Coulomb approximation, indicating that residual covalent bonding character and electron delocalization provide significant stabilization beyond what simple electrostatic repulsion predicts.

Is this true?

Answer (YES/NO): NO